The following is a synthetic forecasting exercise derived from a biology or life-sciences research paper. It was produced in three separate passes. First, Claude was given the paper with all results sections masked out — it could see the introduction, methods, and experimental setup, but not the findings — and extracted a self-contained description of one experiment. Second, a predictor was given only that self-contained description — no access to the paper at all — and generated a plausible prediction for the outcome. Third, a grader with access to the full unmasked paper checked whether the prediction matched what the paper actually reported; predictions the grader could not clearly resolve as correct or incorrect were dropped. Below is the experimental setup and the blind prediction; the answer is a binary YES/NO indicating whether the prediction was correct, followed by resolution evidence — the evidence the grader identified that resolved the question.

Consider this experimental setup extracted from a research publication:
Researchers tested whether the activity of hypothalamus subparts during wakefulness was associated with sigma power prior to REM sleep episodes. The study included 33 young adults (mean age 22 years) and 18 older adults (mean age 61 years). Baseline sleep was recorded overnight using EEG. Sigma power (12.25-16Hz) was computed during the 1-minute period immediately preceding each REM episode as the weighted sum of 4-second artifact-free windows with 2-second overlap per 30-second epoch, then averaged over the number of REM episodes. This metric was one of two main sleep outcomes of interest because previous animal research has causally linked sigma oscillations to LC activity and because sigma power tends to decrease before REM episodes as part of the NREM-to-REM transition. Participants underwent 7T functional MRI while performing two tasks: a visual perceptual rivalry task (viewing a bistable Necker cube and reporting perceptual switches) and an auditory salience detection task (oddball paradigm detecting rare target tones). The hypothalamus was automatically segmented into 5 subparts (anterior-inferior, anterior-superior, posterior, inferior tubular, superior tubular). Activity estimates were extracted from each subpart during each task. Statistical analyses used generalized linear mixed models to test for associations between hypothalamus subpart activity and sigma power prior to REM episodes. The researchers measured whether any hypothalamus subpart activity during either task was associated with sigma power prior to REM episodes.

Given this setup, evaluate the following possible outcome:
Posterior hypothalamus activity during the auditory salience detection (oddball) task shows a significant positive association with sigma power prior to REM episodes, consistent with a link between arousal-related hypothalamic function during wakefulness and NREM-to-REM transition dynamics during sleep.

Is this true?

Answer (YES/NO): NO